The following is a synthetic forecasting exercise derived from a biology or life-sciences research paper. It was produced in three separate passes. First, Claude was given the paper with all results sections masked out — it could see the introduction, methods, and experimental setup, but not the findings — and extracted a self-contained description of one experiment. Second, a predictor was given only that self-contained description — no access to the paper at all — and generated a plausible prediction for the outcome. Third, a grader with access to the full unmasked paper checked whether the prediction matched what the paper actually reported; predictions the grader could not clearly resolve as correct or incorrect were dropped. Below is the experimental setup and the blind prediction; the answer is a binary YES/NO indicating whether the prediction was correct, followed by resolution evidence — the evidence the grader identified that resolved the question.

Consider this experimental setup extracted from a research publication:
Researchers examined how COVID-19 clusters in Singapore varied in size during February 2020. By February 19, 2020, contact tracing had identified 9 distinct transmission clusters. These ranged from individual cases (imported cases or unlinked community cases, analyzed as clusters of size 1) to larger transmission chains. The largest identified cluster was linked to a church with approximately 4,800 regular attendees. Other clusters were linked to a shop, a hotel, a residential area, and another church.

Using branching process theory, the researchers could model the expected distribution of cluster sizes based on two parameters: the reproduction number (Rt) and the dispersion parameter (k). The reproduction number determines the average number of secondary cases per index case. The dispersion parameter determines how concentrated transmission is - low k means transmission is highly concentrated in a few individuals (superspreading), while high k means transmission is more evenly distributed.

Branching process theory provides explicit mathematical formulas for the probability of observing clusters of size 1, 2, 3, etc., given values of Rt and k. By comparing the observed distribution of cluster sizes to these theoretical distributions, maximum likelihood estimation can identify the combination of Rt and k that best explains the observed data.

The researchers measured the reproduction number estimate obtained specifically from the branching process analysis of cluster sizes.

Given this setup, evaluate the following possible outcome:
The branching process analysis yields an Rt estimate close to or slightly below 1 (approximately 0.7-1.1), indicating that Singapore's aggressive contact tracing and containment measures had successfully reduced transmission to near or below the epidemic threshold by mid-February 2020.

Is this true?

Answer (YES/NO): NO